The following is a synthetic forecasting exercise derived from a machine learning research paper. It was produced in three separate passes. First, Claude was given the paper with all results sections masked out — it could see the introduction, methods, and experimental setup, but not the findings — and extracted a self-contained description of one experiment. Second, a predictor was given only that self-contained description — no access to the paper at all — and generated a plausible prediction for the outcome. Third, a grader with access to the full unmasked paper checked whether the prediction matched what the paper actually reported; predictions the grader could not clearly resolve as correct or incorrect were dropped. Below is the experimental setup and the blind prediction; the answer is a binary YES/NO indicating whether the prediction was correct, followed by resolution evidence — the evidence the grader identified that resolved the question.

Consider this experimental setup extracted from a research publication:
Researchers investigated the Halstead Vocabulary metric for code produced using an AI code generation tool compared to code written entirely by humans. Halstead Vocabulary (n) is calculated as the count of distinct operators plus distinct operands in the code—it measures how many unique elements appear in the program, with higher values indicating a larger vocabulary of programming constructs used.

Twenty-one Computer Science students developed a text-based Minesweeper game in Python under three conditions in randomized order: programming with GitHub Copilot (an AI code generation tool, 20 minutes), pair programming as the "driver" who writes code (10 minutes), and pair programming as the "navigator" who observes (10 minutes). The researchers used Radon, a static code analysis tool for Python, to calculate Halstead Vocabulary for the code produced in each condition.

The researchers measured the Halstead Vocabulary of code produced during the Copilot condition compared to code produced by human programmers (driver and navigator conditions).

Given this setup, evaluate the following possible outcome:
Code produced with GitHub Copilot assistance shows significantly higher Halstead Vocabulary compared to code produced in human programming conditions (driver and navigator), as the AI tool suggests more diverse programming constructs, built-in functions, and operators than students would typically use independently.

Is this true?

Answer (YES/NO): NO